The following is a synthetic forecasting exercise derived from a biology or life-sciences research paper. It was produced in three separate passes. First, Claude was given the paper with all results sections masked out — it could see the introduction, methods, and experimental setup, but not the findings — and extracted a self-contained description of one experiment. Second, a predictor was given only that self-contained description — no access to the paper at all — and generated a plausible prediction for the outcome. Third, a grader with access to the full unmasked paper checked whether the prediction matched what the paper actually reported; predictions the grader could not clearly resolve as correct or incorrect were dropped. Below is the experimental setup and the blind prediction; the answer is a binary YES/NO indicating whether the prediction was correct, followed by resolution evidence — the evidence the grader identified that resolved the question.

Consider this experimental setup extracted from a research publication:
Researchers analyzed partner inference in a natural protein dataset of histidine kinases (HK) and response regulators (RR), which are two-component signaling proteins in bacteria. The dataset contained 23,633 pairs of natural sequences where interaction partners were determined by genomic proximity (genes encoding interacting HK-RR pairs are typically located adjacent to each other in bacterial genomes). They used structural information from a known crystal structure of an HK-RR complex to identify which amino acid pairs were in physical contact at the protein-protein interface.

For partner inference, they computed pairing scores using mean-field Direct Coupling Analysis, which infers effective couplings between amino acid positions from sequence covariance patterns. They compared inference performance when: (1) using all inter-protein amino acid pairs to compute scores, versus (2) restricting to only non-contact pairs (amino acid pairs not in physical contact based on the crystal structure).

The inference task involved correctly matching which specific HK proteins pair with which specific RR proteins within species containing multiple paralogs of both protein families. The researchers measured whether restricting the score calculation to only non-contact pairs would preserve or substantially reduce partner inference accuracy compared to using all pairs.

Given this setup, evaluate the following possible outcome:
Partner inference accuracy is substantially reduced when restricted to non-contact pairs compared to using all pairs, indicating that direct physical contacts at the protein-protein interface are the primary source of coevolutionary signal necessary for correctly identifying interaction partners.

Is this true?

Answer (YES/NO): NO